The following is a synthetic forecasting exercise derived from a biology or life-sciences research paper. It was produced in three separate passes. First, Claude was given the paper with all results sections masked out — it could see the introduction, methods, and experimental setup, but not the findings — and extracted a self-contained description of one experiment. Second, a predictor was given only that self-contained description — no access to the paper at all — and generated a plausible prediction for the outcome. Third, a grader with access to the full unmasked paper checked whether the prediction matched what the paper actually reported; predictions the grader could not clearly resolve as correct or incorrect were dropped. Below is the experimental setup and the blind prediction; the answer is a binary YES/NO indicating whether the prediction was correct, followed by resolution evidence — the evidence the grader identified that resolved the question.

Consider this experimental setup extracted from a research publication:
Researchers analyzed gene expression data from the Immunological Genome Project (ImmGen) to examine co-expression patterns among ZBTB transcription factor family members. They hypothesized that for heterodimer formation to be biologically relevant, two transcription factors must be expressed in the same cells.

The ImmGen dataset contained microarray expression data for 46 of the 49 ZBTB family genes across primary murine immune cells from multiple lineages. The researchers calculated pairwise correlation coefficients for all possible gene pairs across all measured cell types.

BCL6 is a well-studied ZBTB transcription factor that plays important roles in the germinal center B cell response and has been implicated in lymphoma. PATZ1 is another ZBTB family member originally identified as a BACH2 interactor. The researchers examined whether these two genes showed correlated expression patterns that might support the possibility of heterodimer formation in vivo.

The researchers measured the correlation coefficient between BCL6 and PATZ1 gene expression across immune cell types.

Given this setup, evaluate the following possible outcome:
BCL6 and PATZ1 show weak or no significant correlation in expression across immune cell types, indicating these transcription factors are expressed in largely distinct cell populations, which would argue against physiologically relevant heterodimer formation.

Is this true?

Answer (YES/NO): NO